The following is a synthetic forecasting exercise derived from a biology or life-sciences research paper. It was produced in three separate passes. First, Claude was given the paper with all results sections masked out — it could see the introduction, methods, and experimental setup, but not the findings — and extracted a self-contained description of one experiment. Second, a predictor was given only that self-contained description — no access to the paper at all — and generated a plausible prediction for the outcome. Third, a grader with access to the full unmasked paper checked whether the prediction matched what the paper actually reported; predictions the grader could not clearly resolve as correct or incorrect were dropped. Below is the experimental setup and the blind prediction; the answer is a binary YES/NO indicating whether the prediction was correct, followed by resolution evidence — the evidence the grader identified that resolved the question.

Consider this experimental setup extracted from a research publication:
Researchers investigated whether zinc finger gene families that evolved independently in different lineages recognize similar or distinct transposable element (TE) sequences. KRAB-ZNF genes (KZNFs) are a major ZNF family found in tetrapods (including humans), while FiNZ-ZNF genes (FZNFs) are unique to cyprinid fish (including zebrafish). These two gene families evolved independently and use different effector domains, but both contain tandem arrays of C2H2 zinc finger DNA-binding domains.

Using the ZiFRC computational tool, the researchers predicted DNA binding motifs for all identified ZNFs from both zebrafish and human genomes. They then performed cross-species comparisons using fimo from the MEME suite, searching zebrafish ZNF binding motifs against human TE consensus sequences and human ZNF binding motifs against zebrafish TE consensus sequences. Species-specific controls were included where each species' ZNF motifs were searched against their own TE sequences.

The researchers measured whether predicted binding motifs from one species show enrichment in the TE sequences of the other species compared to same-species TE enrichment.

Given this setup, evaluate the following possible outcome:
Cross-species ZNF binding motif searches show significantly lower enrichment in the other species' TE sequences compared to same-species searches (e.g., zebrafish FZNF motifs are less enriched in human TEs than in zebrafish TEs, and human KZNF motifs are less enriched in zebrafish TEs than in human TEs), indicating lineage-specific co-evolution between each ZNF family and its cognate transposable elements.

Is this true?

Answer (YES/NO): YES